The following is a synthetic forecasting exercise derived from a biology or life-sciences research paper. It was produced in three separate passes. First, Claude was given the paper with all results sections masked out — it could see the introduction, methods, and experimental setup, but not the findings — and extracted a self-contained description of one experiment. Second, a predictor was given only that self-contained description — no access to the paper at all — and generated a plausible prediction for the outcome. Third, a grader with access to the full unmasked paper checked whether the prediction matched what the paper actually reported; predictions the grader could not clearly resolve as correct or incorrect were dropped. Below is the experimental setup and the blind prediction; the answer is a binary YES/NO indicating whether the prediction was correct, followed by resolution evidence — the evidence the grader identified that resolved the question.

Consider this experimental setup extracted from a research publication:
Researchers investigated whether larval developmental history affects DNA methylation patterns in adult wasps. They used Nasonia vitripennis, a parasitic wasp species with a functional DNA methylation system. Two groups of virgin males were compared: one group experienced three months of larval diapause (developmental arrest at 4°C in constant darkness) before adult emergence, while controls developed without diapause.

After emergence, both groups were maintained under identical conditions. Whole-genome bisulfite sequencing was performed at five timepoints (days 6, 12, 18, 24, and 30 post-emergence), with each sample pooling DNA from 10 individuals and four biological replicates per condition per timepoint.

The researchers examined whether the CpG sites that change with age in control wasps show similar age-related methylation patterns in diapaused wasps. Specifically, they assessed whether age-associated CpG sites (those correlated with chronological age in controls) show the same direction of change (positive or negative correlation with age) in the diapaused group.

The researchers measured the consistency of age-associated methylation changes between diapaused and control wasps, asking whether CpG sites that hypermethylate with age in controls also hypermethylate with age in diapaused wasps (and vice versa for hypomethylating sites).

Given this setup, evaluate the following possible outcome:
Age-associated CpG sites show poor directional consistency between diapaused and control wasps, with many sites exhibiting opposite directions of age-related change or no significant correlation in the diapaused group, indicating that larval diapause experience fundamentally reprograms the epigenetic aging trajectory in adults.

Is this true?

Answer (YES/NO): NO